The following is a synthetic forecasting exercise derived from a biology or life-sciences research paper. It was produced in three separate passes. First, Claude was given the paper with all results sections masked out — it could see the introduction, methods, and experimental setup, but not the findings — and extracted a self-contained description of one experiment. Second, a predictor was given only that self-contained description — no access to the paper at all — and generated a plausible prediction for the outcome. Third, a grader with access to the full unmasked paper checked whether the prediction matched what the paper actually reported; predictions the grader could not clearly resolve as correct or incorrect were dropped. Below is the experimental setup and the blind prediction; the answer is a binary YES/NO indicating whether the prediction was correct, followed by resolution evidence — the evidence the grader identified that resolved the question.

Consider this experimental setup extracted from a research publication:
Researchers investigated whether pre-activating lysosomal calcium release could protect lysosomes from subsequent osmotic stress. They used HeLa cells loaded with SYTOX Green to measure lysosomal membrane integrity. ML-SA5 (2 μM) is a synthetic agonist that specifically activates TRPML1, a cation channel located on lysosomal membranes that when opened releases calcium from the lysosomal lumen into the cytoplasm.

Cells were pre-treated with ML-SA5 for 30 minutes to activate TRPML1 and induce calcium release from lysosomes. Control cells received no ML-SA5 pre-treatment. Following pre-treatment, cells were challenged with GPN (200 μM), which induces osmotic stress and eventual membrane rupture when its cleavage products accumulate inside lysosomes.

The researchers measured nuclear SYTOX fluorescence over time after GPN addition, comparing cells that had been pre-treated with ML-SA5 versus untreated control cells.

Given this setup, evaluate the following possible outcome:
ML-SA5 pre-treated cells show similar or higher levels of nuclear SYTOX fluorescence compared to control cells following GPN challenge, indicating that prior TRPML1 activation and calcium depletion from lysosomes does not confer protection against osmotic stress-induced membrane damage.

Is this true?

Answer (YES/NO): NO